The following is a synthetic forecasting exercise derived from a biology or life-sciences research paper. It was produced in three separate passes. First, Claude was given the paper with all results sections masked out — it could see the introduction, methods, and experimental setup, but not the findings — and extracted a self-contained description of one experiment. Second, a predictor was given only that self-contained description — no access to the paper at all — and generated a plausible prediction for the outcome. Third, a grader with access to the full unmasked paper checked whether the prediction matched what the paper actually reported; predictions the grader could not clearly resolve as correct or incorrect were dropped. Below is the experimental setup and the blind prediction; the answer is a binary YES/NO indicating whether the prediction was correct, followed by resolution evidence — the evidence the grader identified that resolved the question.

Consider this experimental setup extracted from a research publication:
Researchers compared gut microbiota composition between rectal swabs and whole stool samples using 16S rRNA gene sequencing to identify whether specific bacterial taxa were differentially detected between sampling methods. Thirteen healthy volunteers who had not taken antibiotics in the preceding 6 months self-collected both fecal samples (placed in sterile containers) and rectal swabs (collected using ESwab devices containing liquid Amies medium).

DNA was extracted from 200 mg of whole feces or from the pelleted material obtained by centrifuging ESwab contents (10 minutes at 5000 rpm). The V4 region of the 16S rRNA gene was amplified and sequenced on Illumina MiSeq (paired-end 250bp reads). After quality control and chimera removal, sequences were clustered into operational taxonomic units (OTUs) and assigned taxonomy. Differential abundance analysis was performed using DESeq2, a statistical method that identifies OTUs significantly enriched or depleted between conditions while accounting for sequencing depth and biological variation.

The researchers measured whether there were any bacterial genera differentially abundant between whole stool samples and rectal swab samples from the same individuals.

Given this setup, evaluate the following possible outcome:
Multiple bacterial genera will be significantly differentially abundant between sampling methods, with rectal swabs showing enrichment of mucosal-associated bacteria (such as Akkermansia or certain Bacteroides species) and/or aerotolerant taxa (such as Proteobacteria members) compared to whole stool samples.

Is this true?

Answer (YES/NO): NO